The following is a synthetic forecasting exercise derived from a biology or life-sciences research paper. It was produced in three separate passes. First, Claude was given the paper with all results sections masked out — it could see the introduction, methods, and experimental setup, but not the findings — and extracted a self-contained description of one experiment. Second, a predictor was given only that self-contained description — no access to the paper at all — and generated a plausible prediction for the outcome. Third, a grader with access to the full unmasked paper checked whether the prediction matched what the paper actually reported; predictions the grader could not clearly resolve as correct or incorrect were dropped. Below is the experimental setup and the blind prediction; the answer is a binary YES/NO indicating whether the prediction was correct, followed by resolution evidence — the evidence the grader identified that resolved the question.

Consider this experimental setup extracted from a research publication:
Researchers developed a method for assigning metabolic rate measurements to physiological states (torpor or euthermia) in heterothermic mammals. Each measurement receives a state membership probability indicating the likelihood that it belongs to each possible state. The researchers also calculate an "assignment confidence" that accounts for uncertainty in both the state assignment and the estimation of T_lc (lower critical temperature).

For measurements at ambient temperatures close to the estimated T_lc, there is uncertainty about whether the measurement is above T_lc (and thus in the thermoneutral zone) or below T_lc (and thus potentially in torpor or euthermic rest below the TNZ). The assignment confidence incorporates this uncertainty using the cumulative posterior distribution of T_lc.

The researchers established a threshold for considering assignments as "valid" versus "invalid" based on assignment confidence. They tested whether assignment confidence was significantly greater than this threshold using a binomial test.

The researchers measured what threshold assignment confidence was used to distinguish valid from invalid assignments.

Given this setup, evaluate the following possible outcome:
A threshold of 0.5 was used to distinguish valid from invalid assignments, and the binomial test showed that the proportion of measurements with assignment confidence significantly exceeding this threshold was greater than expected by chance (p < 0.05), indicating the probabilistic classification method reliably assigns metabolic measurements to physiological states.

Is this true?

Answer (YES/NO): NO